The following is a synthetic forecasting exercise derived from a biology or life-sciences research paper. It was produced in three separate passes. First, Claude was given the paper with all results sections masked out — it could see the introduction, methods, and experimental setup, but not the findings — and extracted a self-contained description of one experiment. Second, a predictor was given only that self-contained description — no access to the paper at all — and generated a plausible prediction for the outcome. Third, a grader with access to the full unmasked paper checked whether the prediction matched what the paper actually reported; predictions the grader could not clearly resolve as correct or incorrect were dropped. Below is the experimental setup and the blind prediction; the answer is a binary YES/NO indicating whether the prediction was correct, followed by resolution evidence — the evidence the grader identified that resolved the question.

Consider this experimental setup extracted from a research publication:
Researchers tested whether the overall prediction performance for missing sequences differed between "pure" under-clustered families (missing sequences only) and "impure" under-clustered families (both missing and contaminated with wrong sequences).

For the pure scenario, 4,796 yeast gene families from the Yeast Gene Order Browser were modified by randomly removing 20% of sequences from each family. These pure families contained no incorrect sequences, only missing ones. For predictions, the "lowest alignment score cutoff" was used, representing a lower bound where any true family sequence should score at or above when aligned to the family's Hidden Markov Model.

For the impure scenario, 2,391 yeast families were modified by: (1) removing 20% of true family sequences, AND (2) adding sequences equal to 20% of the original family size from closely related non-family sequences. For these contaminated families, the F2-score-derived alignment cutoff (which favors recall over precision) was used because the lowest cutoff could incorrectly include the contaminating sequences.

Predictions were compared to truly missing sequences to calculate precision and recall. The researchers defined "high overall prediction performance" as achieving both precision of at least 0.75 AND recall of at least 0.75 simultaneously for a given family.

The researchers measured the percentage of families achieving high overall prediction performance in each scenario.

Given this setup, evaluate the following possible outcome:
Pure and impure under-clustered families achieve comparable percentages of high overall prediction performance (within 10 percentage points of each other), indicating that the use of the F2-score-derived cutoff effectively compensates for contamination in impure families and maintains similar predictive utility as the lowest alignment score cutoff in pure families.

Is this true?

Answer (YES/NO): NO